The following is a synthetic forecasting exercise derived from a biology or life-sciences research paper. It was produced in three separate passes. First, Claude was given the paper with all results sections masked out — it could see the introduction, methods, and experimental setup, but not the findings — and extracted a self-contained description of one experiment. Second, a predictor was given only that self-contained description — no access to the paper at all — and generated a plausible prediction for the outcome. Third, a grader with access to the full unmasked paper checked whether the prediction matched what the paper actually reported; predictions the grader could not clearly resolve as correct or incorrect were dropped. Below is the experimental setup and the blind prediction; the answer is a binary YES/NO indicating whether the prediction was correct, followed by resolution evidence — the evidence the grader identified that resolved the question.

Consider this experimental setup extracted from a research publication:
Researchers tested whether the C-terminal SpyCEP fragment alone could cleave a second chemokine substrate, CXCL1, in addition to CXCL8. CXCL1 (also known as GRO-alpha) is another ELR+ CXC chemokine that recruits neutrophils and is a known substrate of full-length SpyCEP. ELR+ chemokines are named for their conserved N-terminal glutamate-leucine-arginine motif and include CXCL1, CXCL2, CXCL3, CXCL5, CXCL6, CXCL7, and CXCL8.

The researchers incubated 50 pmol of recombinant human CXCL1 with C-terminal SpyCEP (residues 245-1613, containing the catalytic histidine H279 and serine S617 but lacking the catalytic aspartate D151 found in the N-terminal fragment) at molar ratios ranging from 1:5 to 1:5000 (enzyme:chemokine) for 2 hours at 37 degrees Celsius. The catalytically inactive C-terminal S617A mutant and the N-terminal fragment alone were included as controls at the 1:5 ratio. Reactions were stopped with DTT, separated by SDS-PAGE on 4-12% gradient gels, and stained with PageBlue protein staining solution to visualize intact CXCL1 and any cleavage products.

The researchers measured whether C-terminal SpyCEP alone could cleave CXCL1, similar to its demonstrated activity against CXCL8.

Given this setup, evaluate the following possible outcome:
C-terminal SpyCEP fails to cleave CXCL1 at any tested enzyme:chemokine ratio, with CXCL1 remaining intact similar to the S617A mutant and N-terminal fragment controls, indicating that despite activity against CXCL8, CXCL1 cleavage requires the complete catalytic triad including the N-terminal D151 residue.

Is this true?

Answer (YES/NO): NO